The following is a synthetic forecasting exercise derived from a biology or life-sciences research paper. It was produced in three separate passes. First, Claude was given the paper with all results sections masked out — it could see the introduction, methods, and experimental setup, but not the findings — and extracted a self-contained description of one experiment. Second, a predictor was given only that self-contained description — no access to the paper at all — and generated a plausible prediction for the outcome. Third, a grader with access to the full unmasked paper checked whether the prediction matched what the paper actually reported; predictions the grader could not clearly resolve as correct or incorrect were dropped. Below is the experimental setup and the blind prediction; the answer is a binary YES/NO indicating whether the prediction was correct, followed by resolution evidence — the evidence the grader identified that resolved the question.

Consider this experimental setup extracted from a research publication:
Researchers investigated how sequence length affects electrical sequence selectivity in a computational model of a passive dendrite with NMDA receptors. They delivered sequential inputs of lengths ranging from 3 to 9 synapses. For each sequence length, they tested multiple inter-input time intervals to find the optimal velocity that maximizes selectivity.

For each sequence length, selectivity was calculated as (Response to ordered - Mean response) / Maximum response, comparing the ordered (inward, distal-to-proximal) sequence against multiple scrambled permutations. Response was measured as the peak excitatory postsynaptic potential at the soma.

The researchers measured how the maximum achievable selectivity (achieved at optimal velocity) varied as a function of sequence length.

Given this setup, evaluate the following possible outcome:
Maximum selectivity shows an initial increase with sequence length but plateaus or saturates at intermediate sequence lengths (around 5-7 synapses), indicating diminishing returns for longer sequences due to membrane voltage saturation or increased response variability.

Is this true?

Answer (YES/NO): YES